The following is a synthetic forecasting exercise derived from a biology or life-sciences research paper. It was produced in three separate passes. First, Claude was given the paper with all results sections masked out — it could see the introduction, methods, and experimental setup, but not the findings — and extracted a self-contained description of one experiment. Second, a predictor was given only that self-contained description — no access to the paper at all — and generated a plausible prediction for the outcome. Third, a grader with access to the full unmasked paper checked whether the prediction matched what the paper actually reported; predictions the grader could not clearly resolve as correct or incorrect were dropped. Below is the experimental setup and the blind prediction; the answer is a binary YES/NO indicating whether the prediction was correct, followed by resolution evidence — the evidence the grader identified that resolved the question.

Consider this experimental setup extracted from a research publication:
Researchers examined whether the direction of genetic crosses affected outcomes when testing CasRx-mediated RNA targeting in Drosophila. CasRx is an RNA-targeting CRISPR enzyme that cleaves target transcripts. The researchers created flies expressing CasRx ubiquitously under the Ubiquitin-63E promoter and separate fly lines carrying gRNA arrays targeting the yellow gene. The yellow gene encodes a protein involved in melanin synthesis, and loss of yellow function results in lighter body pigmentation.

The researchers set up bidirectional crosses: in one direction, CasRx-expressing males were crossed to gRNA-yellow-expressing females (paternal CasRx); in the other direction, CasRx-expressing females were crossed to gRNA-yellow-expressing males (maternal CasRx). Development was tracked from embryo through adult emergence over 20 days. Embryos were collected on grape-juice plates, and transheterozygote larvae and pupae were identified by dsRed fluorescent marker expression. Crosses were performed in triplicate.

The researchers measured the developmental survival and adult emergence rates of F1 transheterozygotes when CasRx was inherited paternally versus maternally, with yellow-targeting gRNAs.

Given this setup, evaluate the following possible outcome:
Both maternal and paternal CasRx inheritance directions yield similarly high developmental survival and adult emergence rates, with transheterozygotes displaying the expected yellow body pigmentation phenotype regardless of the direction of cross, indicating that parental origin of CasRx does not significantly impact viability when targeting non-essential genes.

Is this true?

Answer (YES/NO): NO